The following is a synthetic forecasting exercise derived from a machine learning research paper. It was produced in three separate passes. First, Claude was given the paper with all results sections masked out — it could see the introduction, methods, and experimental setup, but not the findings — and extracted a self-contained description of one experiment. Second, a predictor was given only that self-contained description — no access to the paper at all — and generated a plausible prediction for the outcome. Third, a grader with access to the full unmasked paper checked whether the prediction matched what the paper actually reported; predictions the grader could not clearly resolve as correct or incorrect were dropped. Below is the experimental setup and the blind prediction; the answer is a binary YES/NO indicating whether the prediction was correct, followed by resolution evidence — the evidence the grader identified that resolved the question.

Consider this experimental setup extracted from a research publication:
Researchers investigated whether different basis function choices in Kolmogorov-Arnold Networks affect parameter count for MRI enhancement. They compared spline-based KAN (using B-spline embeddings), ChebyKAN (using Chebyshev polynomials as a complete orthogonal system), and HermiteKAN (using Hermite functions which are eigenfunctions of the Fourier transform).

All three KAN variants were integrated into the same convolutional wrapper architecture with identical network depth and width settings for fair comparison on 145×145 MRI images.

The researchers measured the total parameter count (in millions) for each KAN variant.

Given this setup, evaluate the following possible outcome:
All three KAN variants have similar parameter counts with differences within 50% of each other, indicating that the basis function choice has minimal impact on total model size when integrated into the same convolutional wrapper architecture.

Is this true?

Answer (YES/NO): YES